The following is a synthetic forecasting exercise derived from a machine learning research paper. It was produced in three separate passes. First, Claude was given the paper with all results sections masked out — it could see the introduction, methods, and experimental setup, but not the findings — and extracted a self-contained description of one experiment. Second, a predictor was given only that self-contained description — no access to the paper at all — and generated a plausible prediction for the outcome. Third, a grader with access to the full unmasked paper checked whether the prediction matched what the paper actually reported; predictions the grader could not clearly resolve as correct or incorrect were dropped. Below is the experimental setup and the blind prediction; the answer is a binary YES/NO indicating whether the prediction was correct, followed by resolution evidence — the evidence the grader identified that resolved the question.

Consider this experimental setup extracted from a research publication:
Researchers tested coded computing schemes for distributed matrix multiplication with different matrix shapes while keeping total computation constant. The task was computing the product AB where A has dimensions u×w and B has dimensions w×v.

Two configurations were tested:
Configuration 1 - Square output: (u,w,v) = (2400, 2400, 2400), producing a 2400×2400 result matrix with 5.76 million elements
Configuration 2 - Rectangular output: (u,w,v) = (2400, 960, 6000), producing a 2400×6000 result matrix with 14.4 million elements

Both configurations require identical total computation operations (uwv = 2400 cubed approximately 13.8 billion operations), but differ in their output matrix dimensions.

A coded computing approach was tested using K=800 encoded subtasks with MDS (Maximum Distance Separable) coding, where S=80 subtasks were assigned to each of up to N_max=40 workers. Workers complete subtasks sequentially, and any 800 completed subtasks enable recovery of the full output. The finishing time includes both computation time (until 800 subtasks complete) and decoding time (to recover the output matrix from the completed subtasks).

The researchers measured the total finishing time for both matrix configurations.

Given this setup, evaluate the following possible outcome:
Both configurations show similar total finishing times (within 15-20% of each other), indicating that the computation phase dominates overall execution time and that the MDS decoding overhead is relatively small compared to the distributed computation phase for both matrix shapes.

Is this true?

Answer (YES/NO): NO